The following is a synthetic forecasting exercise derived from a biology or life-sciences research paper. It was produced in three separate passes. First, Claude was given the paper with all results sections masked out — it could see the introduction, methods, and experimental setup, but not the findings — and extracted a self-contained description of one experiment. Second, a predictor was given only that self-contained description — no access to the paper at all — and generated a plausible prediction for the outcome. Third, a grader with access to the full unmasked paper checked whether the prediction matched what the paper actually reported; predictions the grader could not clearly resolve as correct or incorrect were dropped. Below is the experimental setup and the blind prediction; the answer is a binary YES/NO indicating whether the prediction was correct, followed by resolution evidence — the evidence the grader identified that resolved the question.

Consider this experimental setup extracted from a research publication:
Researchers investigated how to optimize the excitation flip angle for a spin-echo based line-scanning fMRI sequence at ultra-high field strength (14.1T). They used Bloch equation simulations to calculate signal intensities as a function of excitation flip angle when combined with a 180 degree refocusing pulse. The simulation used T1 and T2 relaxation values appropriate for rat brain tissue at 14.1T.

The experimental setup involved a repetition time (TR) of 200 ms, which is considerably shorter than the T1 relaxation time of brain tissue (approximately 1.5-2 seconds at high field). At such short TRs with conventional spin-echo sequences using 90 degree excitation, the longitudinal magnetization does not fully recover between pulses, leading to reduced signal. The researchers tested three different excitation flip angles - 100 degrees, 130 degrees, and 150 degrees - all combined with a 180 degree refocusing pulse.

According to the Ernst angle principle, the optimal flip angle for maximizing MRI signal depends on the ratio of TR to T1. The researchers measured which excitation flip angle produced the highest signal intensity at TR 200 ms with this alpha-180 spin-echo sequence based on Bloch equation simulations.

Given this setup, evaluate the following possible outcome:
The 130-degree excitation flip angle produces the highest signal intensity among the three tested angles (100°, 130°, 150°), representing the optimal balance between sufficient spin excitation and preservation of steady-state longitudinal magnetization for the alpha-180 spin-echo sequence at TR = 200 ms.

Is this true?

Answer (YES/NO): NO